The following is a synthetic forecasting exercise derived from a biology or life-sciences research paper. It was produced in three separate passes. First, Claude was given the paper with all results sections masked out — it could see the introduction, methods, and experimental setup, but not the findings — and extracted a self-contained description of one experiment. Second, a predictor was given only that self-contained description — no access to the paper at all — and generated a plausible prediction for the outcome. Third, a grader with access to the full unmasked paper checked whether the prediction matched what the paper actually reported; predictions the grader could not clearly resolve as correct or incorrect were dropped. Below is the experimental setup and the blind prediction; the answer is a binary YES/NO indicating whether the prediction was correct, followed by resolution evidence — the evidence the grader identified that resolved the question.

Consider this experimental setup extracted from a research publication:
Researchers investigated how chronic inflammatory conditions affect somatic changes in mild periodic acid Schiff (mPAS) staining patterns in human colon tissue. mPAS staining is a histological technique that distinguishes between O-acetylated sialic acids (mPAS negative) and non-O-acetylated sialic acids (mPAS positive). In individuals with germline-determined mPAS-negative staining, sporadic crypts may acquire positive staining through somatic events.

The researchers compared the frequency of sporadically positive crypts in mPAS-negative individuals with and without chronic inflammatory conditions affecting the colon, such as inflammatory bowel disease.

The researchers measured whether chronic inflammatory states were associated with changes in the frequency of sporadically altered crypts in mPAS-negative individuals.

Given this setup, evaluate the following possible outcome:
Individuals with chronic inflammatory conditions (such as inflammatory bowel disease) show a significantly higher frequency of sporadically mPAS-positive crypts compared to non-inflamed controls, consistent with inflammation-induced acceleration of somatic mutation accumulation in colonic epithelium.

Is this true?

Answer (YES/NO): YES